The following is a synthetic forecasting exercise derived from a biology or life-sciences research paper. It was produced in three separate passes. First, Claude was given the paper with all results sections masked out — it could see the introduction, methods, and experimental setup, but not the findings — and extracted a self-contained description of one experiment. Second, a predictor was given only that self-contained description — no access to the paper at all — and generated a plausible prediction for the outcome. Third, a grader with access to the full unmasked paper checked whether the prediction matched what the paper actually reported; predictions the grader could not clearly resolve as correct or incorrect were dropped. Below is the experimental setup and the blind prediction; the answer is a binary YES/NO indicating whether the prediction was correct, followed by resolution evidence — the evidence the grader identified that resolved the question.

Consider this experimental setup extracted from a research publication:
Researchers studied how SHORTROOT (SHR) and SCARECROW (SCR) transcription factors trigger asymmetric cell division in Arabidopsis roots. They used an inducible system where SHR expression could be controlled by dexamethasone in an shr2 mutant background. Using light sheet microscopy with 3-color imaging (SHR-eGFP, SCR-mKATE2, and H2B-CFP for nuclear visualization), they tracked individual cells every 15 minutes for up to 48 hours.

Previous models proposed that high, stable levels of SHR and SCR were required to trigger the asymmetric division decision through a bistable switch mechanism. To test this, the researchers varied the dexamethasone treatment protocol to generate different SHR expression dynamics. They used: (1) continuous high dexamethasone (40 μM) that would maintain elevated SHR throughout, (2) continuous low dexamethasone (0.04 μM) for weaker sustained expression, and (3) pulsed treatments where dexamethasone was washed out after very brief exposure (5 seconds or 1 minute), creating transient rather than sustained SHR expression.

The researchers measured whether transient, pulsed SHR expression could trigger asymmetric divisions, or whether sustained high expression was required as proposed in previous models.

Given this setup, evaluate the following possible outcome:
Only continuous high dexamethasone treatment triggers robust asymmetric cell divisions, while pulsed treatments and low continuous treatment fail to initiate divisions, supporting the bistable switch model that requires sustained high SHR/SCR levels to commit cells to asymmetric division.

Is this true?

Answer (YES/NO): NO